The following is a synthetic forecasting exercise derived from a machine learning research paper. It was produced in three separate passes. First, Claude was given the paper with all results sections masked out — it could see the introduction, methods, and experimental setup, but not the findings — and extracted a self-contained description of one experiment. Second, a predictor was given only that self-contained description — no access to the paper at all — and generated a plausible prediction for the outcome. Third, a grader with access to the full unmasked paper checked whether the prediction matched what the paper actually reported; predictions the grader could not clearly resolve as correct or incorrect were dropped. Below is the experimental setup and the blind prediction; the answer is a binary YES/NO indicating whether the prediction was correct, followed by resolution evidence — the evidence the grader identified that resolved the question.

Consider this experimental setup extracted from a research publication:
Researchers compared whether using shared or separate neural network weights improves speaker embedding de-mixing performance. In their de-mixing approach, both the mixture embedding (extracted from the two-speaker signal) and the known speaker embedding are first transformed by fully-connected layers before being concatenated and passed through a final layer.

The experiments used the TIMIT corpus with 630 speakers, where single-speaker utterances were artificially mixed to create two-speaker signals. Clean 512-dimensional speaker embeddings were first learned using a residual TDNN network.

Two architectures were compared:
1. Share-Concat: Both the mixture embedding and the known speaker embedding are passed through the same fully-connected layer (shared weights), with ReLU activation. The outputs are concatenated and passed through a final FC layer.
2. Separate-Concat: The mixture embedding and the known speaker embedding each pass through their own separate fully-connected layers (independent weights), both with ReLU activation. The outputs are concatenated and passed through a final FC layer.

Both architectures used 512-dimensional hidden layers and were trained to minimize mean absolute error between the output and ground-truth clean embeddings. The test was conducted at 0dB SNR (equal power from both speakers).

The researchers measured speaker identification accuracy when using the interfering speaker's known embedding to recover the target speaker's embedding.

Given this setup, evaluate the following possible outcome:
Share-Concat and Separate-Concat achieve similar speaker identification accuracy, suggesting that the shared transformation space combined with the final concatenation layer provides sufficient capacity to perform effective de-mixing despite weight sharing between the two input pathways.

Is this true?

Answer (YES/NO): NO